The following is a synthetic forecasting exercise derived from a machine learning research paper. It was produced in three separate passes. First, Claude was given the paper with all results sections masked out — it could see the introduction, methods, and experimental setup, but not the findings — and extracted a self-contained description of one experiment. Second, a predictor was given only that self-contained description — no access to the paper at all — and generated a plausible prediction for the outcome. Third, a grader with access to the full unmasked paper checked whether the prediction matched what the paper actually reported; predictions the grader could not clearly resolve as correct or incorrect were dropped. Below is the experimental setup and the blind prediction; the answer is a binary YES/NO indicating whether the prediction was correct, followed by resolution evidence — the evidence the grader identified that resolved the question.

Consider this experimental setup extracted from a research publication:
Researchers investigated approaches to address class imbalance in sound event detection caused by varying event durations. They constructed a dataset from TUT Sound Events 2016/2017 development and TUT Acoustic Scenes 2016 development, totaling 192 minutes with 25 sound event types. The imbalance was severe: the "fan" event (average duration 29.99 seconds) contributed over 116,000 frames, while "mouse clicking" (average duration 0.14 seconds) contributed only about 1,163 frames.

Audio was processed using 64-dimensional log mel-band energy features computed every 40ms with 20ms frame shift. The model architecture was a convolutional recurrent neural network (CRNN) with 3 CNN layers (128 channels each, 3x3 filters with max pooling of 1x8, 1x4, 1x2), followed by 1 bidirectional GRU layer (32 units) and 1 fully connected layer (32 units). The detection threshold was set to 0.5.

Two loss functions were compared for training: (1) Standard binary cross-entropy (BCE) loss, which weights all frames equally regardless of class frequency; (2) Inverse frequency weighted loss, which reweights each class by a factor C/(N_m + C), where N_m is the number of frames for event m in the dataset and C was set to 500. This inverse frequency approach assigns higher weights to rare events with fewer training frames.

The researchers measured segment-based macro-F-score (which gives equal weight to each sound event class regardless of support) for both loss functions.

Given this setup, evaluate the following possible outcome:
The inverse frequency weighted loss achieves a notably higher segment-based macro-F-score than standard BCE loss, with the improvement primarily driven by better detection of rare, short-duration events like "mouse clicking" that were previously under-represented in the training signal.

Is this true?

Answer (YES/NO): NO